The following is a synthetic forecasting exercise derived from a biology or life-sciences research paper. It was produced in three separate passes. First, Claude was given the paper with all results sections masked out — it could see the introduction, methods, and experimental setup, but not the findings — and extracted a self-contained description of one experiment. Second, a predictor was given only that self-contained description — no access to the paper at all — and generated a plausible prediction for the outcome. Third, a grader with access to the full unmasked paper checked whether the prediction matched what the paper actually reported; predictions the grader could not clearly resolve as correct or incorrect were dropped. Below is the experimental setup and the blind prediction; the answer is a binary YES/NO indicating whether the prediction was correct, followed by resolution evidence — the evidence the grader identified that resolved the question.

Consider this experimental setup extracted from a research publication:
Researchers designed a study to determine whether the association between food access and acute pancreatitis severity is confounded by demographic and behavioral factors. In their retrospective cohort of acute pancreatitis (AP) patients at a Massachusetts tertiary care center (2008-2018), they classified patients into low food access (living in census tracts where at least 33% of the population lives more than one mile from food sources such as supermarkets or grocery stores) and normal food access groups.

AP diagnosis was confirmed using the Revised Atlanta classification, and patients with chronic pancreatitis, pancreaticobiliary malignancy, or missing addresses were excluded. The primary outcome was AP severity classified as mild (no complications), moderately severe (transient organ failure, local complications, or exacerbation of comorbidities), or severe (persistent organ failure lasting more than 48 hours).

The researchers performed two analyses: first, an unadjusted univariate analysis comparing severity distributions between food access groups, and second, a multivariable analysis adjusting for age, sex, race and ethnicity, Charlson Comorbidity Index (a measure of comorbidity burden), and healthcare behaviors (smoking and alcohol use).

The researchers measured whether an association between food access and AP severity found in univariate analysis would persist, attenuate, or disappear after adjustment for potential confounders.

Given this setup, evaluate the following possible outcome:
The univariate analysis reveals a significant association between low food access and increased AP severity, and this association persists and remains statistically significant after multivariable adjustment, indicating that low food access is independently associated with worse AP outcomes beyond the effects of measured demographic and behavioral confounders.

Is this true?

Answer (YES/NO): YES